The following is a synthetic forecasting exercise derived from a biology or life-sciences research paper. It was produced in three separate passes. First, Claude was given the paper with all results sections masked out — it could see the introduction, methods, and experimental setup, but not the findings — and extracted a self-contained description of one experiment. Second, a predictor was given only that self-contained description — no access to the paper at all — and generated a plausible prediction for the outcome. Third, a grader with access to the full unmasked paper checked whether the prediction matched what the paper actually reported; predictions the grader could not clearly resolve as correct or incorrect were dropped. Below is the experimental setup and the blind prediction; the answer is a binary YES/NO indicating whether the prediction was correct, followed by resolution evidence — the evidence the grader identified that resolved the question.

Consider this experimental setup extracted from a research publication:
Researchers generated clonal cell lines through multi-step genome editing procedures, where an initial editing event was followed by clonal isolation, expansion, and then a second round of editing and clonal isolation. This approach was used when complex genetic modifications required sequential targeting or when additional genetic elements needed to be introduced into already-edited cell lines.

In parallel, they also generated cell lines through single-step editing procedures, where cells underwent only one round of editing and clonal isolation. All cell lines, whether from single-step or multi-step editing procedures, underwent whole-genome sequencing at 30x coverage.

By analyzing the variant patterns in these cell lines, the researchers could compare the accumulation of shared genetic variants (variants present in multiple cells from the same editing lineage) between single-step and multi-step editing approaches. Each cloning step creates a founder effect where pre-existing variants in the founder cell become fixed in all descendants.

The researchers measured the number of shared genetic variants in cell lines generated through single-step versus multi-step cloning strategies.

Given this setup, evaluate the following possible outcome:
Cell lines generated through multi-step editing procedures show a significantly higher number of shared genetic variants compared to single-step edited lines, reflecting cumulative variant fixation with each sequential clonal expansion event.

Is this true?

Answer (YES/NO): YES